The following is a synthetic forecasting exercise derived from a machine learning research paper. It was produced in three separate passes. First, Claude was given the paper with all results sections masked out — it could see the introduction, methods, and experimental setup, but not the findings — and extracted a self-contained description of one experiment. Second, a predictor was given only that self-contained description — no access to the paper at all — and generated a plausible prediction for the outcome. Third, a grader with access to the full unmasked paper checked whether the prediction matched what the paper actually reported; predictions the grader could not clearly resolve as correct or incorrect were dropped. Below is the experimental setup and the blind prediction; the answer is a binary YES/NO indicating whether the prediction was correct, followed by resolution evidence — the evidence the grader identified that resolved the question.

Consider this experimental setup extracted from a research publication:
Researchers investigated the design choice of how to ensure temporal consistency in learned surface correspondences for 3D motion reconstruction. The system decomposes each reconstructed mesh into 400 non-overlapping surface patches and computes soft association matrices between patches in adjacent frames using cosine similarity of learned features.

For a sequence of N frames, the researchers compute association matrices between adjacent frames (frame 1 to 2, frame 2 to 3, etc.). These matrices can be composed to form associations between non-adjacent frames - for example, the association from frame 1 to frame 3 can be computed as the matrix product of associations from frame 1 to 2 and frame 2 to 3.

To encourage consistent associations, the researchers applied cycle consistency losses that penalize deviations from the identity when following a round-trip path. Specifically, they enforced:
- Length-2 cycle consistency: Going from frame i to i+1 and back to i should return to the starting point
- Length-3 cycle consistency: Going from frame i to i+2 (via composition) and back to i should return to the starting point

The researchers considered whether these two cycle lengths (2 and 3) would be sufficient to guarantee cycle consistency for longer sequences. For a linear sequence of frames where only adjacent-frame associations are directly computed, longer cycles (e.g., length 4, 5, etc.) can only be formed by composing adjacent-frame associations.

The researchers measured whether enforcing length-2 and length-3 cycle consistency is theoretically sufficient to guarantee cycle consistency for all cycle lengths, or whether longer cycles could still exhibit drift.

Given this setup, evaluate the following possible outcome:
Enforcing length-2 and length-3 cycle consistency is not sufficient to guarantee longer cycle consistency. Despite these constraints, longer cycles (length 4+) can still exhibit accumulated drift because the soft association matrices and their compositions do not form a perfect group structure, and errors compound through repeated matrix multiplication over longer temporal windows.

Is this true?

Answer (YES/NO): NO